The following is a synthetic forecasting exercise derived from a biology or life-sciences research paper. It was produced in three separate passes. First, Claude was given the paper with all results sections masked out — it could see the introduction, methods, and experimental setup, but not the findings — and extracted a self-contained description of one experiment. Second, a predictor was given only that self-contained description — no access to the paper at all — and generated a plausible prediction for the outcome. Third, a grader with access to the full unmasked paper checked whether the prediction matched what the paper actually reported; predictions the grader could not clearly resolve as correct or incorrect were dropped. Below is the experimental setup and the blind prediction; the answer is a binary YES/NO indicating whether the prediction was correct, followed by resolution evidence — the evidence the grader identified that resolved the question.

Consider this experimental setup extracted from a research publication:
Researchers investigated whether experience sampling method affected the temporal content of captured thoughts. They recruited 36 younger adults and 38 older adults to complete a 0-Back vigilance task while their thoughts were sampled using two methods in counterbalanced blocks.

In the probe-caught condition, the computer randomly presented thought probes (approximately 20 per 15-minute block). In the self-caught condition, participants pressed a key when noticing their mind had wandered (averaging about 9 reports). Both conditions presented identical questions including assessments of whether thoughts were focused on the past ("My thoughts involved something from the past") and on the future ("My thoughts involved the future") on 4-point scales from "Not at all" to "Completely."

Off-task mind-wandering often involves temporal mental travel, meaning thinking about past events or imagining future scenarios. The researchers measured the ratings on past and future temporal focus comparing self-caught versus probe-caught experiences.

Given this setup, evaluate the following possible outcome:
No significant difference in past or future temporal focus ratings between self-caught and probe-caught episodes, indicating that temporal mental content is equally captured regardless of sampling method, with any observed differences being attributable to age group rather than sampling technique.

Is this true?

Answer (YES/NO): NO